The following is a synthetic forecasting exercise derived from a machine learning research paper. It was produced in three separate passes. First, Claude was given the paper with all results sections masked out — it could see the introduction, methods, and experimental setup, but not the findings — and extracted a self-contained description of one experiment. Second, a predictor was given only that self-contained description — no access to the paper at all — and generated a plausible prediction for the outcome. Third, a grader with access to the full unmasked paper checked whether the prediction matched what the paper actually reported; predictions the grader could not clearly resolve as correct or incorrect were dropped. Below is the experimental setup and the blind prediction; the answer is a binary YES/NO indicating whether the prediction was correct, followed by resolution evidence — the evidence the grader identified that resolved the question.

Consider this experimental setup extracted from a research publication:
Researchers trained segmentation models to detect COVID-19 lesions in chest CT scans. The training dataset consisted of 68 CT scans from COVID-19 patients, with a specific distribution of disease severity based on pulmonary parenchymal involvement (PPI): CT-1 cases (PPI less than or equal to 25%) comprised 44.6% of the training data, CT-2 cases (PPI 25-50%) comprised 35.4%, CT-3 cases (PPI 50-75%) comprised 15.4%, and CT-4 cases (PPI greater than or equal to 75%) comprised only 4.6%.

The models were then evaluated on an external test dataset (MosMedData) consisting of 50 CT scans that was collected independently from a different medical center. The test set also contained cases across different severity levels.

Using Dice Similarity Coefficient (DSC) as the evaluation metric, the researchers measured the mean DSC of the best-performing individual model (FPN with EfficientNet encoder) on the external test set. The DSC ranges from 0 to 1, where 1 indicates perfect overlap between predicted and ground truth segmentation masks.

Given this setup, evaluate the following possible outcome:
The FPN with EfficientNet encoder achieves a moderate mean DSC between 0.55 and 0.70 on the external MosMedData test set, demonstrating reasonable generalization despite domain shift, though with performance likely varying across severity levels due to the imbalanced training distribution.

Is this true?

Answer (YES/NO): YES